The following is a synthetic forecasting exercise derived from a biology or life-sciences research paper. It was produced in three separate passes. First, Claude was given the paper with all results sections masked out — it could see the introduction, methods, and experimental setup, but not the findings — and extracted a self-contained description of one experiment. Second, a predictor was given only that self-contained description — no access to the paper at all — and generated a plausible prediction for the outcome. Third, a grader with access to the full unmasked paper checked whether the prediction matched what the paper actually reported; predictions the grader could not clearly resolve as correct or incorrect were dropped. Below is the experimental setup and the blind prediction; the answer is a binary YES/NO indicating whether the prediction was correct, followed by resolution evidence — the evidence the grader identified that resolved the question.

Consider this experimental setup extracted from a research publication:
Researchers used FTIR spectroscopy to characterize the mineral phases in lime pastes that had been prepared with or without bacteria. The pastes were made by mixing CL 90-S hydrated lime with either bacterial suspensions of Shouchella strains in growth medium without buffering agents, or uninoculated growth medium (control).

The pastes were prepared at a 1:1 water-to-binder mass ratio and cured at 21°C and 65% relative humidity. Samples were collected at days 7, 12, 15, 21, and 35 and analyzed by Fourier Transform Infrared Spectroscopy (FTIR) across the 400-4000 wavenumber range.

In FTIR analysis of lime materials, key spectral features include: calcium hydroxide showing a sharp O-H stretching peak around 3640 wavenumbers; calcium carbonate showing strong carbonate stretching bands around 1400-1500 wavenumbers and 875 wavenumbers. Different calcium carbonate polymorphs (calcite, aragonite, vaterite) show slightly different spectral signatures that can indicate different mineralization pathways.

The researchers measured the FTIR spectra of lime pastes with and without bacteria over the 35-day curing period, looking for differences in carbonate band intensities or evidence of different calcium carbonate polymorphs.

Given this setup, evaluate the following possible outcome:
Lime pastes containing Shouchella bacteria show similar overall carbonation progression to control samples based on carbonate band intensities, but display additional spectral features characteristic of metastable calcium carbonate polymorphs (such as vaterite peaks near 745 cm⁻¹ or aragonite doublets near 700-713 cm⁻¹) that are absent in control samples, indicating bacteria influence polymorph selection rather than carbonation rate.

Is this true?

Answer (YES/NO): NO